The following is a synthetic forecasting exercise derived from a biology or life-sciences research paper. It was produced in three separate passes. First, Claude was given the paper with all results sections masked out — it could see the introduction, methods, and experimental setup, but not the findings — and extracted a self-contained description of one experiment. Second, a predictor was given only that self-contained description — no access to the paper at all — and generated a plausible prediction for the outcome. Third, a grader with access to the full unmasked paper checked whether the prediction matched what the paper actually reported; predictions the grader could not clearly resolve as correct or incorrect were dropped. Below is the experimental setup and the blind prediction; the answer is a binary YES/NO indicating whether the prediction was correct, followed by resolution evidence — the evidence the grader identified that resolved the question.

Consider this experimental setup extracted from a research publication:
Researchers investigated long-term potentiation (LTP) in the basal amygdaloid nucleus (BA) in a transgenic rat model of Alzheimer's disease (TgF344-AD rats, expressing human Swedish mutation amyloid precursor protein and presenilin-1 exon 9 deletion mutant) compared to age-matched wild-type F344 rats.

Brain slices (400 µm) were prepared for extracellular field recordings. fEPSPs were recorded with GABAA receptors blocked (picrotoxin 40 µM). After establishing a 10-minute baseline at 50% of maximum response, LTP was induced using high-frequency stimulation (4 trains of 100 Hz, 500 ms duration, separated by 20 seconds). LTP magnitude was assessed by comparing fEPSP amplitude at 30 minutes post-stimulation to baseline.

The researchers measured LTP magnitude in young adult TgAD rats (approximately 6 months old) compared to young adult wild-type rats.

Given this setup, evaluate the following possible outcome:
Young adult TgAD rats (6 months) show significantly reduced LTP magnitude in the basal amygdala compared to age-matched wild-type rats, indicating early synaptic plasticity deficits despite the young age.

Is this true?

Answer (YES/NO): YES